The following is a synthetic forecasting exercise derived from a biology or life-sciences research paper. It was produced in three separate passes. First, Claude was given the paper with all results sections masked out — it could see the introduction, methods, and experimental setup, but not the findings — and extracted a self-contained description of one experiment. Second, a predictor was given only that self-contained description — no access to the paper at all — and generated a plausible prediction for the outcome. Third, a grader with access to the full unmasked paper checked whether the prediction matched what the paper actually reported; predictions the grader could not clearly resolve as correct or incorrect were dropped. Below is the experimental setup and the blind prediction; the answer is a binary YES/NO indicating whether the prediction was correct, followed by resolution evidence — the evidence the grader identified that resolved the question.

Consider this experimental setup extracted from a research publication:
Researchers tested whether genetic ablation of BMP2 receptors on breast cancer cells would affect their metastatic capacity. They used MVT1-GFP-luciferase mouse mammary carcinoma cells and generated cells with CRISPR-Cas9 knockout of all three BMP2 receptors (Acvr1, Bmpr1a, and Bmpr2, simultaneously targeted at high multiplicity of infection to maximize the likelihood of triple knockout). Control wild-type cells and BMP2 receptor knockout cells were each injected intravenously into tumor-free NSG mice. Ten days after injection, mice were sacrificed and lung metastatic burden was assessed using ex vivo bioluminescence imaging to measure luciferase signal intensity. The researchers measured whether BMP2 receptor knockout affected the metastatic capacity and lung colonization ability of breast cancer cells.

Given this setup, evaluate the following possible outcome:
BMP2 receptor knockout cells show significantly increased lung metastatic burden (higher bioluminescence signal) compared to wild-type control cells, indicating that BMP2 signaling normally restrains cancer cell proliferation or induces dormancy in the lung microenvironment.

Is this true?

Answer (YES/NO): NO